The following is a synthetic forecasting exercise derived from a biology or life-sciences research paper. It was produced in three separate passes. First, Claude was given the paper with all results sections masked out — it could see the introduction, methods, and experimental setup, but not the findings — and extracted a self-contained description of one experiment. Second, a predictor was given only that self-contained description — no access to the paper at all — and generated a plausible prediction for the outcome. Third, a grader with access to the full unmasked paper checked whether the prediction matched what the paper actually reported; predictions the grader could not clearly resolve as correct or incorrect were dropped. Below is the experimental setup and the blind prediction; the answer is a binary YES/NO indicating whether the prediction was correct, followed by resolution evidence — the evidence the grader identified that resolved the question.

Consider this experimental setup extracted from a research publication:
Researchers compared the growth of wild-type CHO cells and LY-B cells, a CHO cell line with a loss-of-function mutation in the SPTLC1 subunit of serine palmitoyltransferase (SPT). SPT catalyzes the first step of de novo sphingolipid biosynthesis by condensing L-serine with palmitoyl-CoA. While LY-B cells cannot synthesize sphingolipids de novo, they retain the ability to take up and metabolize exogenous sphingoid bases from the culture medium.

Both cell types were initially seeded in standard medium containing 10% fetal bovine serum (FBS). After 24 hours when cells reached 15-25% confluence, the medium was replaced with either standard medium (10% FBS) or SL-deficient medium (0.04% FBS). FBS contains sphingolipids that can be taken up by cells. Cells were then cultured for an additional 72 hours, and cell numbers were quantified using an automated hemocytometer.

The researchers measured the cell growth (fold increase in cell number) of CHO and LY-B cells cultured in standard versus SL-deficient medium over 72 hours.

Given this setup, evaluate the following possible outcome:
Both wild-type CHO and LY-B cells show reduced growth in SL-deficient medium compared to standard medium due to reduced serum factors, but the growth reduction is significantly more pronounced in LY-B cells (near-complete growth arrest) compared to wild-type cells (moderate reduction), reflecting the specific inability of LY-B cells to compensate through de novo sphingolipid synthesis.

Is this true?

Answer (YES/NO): NO